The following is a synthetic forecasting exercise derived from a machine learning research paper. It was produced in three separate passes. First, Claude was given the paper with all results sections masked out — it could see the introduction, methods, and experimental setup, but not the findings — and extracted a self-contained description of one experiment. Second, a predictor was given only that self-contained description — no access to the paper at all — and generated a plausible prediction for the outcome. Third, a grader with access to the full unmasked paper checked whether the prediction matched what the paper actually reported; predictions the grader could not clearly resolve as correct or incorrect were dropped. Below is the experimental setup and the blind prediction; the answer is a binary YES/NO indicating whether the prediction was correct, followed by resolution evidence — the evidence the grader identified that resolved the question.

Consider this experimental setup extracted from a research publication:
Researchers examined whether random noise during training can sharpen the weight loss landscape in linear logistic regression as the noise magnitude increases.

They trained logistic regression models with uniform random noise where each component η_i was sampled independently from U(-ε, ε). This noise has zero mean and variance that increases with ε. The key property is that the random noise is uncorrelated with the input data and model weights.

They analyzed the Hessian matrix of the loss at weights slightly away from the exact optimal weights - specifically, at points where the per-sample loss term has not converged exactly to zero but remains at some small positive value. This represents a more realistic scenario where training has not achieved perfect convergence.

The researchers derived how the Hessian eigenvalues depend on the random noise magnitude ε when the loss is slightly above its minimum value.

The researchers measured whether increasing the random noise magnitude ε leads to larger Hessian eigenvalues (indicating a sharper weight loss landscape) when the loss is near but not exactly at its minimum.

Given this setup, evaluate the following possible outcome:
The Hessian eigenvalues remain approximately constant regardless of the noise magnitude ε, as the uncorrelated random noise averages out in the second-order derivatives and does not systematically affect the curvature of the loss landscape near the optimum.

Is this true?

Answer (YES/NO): NO